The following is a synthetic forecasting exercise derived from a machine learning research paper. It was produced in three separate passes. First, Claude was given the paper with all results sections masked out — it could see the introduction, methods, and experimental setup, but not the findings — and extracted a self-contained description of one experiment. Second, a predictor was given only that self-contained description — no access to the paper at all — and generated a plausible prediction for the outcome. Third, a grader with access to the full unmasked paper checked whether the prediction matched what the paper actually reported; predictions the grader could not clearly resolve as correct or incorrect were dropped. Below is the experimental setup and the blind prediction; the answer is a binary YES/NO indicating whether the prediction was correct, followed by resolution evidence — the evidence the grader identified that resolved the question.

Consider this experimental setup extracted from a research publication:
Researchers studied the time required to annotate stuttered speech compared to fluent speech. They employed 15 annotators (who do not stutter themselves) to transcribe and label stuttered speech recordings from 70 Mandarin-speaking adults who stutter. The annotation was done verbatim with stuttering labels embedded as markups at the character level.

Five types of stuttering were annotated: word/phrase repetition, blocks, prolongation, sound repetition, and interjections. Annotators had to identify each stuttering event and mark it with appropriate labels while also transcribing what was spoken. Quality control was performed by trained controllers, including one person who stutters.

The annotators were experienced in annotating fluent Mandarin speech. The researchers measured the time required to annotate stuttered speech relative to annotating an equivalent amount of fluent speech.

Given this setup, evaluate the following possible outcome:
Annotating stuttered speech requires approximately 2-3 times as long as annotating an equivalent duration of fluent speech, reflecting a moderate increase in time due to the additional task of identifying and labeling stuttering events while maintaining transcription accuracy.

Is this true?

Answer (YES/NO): YES